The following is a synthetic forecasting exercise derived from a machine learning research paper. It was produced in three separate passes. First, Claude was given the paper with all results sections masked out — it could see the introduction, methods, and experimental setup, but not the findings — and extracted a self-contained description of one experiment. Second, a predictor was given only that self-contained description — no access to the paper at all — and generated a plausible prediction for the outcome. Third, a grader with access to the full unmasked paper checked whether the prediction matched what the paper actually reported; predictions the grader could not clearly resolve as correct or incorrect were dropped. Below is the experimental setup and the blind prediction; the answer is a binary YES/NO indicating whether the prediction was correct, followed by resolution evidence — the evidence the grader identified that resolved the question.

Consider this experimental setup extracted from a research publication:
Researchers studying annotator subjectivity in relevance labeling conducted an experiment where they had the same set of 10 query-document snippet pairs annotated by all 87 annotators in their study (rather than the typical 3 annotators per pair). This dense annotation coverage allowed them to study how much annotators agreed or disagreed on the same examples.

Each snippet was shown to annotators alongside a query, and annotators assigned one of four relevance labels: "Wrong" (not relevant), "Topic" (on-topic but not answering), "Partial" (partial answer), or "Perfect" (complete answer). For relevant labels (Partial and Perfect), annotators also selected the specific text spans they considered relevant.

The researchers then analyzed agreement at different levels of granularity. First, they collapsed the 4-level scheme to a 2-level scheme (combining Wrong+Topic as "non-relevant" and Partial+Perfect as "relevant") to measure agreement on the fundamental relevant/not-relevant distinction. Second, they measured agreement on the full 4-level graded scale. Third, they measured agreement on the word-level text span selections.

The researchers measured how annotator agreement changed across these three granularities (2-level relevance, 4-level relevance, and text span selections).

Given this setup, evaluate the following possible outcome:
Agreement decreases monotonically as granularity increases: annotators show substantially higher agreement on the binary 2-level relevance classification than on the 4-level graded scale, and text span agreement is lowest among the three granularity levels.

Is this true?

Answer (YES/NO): NO